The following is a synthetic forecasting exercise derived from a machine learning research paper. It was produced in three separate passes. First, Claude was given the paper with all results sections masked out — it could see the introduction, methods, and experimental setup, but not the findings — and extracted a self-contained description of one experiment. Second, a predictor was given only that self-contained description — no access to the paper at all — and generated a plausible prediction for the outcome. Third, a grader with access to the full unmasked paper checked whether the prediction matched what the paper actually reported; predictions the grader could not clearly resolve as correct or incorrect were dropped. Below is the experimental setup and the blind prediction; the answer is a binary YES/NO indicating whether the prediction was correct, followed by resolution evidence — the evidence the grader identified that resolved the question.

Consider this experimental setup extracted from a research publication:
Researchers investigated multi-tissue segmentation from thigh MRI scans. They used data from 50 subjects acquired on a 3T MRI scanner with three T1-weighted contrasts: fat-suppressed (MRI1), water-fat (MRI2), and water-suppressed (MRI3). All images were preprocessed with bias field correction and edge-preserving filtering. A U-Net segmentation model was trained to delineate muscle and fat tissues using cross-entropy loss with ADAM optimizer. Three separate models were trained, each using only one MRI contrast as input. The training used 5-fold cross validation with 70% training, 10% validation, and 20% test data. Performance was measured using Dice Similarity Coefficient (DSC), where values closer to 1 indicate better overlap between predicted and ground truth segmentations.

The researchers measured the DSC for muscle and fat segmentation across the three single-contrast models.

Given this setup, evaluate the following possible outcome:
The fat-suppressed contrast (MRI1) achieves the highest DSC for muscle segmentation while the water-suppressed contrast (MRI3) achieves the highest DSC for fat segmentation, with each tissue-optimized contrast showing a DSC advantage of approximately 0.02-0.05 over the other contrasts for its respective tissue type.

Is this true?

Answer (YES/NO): NO